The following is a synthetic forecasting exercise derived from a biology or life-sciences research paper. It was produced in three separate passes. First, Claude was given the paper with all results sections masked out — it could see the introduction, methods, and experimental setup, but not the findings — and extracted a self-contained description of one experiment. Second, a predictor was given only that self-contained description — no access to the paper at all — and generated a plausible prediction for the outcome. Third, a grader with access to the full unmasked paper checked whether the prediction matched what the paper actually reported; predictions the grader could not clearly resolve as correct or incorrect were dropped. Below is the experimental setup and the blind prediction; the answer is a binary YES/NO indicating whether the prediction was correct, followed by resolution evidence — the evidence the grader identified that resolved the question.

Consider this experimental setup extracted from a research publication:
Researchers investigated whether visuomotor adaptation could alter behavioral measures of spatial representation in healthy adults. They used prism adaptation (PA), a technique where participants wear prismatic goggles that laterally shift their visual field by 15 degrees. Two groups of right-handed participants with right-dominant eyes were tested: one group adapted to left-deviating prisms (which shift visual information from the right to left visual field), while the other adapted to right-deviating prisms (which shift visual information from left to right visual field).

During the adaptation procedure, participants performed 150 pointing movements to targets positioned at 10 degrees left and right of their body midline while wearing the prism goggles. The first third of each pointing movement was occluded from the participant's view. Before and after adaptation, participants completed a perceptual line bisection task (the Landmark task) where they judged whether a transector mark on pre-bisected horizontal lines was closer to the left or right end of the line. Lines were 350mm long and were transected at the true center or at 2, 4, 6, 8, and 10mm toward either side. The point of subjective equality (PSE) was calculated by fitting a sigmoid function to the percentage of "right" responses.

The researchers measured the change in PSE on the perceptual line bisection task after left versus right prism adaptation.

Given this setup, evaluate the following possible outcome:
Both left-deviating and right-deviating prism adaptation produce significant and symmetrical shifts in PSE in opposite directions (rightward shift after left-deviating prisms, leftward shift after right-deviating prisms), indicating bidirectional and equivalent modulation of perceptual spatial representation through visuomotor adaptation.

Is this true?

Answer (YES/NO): NO